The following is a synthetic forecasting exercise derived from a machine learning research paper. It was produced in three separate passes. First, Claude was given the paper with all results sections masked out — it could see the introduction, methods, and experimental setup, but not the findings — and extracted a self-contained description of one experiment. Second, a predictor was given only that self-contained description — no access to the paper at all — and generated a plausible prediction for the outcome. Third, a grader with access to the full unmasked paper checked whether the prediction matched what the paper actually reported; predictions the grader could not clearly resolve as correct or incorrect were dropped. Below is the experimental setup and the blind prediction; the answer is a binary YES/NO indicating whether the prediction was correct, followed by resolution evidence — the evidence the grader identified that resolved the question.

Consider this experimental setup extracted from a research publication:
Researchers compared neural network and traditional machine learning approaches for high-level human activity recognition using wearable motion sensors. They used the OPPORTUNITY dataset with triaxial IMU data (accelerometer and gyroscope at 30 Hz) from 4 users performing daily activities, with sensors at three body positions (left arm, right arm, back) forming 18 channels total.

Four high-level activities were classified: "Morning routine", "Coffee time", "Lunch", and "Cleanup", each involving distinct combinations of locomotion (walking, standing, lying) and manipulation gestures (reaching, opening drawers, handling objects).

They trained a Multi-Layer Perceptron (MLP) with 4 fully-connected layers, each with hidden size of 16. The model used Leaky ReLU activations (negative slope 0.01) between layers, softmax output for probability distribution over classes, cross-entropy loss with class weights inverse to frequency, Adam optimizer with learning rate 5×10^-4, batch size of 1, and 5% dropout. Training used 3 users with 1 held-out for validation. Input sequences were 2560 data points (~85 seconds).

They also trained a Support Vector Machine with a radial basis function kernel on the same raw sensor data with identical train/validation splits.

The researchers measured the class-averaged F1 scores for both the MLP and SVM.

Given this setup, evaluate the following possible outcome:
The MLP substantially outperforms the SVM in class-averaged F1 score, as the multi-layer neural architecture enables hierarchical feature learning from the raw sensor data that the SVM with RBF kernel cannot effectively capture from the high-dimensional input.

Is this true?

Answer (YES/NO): NO